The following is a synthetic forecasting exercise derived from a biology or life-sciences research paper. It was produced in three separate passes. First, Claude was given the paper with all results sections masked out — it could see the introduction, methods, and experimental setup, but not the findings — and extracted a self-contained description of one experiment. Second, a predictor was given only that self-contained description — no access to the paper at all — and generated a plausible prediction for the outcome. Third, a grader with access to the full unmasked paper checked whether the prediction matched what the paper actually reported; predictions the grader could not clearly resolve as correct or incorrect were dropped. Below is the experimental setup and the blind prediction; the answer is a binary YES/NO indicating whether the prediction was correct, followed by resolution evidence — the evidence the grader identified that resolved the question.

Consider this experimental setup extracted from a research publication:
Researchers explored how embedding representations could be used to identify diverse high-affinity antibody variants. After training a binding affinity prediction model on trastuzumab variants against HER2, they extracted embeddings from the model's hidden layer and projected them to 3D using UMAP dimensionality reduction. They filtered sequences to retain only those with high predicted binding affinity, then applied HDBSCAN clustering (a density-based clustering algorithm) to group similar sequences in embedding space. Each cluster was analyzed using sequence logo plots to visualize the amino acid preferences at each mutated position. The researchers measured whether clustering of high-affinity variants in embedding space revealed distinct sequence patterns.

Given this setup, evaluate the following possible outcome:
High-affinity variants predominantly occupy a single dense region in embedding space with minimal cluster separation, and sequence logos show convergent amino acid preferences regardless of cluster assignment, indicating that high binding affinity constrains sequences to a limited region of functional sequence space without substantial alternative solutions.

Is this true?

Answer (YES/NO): NO